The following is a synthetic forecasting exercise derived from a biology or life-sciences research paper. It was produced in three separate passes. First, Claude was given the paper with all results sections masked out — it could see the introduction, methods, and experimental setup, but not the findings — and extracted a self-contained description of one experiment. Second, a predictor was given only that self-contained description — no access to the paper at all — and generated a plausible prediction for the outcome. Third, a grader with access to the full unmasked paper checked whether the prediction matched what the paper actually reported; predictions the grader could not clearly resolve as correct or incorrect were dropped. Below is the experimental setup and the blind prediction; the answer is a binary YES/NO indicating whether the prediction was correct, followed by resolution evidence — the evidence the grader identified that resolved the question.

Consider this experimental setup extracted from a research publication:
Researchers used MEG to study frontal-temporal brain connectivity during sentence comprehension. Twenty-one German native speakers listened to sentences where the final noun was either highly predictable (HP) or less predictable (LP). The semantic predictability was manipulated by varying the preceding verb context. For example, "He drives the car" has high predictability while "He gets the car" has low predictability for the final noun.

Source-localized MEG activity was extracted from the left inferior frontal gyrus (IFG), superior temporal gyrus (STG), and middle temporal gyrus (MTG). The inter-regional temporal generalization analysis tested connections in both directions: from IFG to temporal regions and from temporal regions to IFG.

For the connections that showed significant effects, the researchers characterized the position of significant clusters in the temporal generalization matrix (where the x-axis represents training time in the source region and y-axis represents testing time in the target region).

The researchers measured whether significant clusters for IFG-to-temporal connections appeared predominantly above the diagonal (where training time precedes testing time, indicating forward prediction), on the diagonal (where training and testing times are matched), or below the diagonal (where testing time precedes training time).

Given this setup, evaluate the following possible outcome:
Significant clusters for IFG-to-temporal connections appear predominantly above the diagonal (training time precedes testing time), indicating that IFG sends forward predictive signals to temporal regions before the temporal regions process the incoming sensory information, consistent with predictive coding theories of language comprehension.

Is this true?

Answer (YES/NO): YES